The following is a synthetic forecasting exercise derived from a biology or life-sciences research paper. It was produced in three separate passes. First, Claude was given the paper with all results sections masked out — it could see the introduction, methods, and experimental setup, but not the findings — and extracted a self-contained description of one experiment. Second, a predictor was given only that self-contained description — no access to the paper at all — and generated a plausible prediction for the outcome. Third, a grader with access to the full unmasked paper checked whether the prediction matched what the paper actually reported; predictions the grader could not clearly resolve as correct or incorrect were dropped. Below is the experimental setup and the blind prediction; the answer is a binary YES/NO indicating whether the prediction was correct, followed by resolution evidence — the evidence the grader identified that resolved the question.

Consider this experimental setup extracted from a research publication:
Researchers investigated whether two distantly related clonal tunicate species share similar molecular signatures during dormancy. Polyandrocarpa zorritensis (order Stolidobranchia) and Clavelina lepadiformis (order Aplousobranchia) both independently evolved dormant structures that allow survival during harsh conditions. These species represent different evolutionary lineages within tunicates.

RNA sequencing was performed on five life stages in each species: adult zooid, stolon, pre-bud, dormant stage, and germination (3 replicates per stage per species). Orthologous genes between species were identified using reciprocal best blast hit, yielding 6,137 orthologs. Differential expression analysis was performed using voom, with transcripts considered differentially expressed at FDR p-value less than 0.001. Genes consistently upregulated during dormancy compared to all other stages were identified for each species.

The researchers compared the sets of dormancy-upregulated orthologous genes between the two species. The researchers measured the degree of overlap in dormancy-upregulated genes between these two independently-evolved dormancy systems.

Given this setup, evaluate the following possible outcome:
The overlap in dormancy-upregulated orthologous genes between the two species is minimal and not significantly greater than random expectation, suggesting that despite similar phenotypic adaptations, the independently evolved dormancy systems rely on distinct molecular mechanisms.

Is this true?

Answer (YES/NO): NO